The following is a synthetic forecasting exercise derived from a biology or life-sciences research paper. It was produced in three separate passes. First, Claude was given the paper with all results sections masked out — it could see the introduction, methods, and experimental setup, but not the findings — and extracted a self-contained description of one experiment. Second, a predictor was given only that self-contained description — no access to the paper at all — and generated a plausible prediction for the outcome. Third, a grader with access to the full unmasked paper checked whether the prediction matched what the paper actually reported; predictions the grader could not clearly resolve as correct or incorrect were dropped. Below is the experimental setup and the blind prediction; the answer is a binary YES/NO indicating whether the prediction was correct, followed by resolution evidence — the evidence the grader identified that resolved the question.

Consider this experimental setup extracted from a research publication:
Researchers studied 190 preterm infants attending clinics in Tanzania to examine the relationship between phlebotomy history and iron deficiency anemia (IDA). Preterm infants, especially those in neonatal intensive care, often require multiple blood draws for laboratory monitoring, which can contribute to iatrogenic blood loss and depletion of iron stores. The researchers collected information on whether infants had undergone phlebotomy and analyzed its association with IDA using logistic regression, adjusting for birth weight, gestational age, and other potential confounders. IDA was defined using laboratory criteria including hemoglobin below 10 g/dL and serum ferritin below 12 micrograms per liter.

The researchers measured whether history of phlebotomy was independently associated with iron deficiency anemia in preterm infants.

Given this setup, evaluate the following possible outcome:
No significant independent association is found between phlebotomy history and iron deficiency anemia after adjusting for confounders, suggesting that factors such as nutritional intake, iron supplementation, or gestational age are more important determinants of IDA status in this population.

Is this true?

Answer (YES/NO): YES